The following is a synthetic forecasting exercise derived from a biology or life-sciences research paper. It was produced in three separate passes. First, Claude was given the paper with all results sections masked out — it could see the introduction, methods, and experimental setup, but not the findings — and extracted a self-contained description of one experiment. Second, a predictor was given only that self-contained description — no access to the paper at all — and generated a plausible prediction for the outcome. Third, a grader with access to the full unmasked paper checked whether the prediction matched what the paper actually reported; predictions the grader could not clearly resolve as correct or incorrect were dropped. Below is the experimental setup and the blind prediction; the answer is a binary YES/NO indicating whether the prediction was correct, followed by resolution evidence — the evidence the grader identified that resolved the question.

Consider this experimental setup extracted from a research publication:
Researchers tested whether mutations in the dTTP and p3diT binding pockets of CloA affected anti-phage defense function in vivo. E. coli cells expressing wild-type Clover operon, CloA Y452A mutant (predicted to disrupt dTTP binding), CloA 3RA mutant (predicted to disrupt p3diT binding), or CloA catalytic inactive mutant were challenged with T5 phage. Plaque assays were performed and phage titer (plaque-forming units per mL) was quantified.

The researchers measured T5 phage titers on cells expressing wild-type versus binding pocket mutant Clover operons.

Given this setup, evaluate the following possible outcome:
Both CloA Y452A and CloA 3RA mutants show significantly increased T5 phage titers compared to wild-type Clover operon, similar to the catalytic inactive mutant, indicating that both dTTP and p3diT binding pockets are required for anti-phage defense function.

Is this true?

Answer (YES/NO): NO